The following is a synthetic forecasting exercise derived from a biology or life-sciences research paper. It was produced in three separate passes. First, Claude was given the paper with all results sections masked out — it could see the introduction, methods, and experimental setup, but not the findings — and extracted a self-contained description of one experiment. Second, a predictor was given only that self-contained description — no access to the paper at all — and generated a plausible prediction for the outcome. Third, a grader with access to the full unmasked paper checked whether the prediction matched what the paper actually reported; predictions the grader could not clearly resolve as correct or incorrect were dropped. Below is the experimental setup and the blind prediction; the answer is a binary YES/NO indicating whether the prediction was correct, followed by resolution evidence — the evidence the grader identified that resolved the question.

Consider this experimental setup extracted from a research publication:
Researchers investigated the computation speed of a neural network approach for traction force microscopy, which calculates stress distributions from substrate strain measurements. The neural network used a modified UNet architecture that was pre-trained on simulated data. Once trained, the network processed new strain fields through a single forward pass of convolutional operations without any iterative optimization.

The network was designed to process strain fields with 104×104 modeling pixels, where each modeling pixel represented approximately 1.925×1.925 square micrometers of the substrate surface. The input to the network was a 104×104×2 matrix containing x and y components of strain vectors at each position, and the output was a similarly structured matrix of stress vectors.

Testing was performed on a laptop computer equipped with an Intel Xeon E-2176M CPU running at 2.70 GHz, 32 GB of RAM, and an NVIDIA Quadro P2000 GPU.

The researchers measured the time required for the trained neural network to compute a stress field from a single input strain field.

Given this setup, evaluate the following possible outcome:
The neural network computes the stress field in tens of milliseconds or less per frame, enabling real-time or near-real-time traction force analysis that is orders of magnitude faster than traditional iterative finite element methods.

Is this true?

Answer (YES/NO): YES